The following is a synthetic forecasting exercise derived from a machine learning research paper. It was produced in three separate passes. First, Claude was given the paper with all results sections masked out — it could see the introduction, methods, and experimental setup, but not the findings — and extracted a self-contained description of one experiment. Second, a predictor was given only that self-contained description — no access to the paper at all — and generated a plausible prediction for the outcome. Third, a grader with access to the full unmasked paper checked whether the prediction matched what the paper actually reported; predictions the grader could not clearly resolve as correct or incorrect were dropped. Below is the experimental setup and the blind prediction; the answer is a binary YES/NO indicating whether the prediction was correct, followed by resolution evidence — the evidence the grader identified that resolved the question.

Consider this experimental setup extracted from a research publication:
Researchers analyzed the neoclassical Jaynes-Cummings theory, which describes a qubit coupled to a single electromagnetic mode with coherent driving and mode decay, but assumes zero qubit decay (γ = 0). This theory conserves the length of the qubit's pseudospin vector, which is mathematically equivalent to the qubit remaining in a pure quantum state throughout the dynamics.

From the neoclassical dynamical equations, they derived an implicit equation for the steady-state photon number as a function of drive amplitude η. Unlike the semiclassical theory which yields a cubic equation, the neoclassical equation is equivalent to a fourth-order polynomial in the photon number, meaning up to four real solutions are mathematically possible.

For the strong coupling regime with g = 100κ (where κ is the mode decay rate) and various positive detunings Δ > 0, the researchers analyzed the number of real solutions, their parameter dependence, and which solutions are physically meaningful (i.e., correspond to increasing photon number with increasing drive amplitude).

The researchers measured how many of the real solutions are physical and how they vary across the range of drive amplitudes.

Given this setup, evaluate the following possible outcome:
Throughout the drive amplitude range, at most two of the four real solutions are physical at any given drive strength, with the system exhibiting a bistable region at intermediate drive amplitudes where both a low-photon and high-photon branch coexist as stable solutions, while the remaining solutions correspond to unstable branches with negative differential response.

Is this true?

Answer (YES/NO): YES